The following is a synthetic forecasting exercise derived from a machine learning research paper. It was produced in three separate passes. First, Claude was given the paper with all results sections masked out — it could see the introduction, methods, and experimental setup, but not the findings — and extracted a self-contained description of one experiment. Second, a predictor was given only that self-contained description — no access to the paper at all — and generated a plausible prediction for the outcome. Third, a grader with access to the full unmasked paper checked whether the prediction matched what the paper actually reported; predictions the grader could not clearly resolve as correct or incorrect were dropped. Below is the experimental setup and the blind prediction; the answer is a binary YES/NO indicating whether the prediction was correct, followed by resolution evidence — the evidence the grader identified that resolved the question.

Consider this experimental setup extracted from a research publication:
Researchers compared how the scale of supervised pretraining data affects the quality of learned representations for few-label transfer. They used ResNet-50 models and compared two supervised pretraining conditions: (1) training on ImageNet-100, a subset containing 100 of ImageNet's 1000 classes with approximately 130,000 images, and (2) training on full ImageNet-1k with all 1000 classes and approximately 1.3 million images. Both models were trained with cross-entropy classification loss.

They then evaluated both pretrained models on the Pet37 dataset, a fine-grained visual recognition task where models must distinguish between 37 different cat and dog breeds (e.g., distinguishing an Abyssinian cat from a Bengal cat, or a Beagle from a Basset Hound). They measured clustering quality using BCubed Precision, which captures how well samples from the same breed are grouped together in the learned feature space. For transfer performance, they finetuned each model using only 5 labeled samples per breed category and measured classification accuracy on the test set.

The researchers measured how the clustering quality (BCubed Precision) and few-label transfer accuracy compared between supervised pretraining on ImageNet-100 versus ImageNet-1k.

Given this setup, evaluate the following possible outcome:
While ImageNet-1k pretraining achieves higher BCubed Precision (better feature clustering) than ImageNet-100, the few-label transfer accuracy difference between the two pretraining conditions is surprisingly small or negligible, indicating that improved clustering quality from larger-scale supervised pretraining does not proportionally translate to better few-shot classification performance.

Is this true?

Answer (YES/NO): NO